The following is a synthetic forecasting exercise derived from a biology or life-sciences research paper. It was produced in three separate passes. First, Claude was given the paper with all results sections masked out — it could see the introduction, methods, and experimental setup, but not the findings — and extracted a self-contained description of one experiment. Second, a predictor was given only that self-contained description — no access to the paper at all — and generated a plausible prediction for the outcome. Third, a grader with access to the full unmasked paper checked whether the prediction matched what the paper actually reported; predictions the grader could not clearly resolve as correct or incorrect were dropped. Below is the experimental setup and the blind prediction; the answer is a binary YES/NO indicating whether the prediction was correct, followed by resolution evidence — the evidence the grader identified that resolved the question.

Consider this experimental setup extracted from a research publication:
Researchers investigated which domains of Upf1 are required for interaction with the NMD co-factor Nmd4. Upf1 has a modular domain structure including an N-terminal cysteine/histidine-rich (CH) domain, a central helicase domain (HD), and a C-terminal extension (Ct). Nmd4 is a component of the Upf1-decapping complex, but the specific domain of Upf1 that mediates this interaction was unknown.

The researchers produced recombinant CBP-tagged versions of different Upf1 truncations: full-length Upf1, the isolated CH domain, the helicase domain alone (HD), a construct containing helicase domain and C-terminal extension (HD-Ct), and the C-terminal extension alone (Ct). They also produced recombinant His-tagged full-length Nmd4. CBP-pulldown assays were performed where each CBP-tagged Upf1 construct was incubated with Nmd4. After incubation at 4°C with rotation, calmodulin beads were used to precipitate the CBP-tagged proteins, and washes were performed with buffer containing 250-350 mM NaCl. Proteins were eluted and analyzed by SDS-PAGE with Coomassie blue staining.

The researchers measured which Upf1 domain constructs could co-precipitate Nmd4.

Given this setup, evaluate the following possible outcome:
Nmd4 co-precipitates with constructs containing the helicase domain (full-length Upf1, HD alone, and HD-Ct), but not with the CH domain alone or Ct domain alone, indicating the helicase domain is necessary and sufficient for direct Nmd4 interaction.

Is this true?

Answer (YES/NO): NO